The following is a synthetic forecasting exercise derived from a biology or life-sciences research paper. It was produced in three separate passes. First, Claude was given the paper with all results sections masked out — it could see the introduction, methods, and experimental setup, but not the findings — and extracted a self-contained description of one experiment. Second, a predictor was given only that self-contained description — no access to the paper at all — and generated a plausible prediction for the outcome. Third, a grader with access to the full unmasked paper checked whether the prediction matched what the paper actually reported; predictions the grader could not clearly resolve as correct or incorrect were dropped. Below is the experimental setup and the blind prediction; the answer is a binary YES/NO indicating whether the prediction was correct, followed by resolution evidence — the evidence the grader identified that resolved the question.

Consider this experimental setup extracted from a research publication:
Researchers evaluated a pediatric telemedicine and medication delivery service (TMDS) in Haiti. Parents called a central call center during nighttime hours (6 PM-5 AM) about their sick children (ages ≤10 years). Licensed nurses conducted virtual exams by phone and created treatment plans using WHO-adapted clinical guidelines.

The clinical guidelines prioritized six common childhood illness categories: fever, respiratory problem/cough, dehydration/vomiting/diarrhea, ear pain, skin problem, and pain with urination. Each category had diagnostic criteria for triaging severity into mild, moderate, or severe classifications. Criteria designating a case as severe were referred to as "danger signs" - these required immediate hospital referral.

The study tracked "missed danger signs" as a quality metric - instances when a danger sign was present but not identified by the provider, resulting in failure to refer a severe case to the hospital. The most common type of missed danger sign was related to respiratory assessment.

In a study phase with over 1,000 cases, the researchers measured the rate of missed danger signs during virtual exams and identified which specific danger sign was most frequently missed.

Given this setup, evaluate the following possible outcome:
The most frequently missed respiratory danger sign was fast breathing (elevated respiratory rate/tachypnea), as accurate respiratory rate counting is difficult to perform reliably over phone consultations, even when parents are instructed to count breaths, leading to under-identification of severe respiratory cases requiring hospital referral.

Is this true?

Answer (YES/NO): YES